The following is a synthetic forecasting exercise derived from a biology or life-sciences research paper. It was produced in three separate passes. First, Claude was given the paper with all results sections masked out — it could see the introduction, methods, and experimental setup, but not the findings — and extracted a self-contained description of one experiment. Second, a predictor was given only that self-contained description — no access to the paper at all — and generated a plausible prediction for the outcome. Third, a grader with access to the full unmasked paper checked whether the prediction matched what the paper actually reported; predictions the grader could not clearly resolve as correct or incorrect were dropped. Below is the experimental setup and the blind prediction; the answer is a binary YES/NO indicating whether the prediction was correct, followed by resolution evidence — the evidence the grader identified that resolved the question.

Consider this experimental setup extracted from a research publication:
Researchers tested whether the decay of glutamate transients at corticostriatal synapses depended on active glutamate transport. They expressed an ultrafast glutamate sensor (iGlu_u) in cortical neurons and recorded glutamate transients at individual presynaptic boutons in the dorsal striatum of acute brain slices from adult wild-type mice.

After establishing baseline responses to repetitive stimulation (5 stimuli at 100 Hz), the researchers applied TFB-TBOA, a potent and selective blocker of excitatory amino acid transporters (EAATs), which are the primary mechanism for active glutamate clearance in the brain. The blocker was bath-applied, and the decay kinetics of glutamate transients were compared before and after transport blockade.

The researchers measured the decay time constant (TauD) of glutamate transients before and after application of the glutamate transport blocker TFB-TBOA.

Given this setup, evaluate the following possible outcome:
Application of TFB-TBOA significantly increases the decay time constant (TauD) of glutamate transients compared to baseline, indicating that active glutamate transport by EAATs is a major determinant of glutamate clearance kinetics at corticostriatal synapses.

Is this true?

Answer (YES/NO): YES